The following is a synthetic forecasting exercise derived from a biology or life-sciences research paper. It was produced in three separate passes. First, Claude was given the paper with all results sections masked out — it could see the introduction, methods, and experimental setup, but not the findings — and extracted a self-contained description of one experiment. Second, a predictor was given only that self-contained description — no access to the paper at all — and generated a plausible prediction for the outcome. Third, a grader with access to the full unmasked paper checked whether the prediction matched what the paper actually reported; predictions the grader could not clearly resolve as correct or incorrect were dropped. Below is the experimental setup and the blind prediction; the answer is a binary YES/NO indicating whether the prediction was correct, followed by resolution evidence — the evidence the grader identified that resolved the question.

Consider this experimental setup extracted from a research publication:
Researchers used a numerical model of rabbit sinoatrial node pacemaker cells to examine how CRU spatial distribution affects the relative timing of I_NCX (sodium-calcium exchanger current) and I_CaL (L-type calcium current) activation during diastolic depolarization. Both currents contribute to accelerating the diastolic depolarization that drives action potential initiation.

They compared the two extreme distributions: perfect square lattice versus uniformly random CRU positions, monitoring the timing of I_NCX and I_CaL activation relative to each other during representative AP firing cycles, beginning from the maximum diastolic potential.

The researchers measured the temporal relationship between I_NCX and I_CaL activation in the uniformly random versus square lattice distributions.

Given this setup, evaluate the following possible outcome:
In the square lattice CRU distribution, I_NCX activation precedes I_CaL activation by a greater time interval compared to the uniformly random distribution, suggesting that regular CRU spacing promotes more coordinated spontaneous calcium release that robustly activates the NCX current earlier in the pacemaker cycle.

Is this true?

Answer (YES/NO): NO